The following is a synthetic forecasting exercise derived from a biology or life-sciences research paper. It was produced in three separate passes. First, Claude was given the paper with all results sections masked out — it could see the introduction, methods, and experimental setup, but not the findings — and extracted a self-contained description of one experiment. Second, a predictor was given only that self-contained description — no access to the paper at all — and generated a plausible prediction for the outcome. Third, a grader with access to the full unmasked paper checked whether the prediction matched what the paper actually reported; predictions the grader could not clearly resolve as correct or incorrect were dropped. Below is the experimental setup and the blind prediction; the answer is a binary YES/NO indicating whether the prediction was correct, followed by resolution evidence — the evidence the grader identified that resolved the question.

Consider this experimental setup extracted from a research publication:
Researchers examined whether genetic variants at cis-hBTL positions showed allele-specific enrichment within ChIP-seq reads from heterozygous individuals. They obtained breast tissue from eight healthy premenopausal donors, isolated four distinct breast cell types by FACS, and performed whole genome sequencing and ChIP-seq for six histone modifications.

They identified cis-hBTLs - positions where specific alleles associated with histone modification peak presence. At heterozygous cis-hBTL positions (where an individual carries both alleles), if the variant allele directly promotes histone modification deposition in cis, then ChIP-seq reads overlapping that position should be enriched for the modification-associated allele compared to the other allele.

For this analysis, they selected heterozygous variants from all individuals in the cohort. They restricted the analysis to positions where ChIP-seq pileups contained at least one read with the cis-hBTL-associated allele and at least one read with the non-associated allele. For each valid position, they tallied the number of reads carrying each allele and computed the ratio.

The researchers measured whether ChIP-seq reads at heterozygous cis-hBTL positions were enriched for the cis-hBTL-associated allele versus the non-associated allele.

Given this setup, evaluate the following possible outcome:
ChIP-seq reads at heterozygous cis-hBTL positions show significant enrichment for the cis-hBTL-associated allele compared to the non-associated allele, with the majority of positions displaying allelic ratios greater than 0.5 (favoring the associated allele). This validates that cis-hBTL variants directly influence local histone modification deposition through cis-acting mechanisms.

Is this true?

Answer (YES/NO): NO